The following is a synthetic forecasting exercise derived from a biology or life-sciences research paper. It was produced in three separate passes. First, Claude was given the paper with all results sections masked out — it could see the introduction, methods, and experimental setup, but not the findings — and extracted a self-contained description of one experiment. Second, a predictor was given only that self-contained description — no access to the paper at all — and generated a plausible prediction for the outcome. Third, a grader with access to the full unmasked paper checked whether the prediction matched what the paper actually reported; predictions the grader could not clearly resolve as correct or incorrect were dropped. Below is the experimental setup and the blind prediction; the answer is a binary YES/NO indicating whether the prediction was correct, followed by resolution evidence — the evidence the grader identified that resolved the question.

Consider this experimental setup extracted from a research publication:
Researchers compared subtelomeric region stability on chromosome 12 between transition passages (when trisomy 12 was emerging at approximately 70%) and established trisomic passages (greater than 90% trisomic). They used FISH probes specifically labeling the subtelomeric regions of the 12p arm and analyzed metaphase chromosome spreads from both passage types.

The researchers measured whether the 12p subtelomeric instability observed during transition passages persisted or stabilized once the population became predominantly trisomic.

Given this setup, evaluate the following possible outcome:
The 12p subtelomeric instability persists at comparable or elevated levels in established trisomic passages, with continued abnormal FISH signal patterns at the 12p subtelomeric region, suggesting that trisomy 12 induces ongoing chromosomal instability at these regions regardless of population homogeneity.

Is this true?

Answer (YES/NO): NO